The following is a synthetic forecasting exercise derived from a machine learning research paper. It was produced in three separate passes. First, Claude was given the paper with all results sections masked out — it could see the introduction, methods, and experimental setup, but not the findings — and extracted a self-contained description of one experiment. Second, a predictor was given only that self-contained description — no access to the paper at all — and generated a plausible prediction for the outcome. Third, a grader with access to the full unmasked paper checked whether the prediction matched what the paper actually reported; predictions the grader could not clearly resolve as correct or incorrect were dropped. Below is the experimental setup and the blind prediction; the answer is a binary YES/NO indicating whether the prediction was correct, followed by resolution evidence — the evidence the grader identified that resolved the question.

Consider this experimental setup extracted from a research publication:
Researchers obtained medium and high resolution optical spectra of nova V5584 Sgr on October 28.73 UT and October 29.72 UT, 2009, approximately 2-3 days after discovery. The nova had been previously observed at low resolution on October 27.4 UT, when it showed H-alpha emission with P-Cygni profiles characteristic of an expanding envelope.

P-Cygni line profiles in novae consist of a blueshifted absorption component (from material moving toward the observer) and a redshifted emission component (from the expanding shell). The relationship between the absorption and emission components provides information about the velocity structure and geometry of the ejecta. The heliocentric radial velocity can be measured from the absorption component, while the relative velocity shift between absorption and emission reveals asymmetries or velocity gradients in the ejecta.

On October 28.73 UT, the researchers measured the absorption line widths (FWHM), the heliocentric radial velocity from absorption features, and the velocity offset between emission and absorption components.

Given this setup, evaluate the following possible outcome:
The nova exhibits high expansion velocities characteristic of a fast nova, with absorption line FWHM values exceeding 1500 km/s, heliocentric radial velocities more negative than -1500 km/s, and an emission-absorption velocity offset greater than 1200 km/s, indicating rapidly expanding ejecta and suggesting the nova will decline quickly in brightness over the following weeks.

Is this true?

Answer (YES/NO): NO